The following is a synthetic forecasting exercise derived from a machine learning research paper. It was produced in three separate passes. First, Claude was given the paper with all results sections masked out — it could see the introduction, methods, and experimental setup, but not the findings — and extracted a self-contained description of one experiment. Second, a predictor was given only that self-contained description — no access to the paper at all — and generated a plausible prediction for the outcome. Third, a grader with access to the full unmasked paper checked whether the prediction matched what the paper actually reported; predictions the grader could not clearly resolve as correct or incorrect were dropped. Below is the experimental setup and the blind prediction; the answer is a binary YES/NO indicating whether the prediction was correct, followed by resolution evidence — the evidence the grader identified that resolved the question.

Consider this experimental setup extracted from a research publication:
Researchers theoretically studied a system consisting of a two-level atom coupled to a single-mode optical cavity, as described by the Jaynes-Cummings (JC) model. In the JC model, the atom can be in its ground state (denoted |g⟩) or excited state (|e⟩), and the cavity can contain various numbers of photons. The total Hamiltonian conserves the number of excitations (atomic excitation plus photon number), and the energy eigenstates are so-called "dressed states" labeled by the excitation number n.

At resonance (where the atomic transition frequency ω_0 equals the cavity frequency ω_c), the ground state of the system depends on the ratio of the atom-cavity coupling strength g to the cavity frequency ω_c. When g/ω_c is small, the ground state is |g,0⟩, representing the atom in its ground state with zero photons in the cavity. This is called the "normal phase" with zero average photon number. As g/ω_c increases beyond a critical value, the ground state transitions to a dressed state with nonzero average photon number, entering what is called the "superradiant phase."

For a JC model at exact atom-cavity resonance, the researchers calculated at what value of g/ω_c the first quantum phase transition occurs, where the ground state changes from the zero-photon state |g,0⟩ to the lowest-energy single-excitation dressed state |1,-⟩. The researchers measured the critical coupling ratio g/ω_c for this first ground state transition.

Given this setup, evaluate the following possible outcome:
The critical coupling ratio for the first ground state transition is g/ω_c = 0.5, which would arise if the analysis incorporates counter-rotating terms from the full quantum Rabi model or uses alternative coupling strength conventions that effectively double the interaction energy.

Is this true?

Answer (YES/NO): NO